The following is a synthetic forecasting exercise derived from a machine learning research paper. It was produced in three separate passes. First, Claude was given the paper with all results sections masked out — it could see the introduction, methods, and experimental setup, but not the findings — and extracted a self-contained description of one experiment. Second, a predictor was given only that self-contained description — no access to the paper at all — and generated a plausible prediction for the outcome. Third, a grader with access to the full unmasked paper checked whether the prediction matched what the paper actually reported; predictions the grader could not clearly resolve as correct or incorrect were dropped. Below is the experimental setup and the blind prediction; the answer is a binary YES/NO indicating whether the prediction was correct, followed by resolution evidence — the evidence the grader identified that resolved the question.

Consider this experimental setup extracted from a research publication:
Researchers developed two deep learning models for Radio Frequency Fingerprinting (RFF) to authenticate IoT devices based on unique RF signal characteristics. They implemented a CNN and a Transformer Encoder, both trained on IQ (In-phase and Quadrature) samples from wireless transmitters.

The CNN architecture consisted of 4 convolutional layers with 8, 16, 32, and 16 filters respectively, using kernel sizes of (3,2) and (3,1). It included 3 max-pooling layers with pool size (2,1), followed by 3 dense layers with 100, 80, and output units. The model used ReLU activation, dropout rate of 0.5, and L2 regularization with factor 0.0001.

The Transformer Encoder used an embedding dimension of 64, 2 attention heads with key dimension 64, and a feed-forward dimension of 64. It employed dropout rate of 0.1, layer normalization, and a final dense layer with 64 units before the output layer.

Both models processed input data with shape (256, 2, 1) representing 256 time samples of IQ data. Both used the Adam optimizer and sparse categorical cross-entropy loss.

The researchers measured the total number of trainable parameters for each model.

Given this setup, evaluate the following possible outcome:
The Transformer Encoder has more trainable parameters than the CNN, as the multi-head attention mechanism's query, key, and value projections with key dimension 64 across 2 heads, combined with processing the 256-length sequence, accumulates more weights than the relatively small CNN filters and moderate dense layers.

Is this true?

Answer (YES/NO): NO